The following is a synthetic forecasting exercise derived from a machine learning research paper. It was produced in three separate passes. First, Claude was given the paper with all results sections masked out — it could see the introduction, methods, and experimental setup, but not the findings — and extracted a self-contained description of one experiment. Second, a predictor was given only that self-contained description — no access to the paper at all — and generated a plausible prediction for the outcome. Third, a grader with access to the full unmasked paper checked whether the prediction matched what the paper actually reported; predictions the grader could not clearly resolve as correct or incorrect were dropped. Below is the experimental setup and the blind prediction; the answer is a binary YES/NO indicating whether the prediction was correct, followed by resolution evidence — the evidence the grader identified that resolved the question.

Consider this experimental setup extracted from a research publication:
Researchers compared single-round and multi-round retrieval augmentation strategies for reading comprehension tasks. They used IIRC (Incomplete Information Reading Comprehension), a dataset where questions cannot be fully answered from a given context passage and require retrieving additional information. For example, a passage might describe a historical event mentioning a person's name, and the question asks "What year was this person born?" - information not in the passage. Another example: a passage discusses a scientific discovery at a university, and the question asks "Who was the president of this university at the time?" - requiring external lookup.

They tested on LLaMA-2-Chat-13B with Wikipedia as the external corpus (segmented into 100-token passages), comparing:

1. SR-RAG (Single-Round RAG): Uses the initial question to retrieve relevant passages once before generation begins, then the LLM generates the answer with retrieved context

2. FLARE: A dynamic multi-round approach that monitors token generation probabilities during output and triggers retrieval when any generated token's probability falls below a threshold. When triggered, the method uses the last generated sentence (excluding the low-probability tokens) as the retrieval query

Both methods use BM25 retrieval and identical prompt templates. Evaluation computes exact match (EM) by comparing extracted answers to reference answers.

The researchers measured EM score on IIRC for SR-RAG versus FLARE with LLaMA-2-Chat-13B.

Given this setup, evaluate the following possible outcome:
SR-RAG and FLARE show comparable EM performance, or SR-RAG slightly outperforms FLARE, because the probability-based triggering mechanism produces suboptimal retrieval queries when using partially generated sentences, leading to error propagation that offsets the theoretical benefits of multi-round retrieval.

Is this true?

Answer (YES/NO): NO